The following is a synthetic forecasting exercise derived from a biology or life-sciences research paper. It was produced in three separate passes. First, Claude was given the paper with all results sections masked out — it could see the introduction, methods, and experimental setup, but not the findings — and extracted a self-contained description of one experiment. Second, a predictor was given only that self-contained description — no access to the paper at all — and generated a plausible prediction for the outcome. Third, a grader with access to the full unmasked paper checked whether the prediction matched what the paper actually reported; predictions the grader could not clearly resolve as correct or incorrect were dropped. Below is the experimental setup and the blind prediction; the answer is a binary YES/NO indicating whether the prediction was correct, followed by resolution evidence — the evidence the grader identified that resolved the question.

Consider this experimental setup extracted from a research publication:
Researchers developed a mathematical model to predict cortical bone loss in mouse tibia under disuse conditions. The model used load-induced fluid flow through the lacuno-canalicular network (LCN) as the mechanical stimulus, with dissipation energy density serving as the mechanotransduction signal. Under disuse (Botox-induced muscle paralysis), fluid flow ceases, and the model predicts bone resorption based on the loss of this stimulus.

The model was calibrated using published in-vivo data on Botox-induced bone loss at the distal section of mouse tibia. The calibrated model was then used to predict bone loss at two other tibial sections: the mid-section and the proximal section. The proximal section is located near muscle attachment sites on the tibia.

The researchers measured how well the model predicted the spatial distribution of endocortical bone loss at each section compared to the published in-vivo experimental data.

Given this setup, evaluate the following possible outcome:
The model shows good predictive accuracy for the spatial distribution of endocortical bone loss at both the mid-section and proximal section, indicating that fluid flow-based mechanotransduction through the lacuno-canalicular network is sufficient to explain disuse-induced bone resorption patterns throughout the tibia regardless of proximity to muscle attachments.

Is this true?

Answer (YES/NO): NO